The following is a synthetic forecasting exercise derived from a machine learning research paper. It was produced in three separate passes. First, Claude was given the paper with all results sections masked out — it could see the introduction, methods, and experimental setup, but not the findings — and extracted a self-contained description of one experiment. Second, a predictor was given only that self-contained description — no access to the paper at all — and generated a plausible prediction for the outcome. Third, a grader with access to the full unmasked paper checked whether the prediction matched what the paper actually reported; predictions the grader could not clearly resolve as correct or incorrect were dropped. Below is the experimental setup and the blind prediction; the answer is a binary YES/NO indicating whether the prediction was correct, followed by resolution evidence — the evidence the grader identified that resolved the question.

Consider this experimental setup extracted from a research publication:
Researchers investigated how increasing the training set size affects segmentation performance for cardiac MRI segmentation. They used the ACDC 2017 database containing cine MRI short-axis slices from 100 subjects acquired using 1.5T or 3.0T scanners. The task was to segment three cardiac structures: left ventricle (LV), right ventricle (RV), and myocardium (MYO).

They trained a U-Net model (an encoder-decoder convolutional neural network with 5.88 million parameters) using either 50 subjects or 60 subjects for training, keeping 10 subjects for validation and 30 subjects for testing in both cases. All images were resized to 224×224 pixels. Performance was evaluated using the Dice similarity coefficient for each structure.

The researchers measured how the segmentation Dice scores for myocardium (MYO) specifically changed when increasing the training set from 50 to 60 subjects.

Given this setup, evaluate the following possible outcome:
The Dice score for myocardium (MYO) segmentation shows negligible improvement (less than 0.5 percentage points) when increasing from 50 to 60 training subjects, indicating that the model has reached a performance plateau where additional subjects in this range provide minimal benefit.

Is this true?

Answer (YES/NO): YES